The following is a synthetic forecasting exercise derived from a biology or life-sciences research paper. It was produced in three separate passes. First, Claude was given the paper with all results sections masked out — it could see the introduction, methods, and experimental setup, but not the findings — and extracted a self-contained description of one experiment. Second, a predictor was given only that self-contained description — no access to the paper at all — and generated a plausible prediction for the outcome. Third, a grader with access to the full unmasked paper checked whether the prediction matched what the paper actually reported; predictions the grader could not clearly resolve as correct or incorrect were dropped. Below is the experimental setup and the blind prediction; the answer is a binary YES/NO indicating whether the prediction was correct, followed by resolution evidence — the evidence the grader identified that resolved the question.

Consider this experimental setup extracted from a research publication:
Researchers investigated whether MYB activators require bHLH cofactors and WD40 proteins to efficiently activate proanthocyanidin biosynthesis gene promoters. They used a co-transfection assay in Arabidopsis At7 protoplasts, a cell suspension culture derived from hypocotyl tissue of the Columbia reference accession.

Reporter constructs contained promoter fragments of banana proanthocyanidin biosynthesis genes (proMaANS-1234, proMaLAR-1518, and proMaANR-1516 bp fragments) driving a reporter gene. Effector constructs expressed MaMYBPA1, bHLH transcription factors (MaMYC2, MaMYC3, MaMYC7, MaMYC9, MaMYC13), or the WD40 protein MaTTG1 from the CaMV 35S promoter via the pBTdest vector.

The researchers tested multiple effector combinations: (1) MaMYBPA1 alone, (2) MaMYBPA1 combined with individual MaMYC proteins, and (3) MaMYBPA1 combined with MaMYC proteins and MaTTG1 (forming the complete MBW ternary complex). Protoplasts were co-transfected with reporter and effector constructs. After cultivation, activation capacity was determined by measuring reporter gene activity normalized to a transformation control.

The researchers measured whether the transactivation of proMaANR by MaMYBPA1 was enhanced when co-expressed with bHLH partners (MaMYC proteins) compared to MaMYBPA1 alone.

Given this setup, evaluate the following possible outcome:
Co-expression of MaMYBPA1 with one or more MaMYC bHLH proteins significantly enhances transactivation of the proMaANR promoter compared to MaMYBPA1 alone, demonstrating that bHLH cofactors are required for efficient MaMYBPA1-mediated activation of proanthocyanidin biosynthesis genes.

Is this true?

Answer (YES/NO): YES